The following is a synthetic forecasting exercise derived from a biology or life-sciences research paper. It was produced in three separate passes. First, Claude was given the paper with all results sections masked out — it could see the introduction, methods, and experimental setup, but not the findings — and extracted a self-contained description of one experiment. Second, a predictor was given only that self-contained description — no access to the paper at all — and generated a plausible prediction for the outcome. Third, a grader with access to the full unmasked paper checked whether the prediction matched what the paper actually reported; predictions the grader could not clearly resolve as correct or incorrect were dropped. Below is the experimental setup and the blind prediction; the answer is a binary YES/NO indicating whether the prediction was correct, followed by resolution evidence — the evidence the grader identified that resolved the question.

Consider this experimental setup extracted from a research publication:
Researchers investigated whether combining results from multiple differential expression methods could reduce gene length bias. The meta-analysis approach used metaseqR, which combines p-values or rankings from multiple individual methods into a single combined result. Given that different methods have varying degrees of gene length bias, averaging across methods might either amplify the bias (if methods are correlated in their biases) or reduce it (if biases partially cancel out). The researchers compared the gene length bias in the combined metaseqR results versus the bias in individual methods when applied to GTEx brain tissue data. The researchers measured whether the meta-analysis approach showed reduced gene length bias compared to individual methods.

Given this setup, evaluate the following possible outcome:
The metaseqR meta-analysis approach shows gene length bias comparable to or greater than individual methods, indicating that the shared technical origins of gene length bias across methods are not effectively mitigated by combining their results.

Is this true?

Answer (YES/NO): NO